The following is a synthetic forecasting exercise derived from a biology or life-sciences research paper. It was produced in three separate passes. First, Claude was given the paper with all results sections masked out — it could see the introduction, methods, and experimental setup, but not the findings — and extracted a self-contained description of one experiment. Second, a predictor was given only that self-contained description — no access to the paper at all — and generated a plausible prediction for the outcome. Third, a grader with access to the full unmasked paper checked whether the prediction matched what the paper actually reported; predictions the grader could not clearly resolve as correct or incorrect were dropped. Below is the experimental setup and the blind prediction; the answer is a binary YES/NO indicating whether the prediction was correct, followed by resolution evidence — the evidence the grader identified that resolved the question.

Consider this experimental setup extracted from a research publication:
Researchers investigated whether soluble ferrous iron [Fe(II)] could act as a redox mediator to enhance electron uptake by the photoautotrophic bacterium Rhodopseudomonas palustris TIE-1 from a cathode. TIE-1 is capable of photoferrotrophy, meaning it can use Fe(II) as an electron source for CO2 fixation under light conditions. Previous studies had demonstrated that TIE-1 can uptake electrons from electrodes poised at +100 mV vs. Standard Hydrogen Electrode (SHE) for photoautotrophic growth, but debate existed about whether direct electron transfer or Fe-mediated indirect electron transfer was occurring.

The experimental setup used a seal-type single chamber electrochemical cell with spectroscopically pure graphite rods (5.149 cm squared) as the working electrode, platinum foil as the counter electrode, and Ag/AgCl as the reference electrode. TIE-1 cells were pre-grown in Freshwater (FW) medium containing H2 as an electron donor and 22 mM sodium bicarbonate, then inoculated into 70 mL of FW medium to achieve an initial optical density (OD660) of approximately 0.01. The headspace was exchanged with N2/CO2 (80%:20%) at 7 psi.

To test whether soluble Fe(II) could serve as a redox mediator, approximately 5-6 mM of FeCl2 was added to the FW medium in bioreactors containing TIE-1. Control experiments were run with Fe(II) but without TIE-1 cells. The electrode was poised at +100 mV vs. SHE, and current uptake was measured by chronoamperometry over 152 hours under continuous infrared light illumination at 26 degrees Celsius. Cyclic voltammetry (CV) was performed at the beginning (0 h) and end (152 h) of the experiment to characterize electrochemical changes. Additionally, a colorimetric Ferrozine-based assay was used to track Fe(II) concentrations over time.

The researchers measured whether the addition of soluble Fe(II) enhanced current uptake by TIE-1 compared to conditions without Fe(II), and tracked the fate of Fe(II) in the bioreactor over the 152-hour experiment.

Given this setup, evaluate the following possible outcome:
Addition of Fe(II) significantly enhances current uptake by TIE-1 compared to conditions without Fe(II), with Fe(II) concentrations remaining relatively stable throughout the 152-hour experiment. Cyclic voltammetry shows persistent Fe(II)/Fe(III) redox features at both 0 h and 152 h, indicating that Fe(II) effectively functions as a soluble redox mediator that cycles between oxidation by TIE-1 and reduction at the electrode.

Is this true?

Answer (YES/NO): NO